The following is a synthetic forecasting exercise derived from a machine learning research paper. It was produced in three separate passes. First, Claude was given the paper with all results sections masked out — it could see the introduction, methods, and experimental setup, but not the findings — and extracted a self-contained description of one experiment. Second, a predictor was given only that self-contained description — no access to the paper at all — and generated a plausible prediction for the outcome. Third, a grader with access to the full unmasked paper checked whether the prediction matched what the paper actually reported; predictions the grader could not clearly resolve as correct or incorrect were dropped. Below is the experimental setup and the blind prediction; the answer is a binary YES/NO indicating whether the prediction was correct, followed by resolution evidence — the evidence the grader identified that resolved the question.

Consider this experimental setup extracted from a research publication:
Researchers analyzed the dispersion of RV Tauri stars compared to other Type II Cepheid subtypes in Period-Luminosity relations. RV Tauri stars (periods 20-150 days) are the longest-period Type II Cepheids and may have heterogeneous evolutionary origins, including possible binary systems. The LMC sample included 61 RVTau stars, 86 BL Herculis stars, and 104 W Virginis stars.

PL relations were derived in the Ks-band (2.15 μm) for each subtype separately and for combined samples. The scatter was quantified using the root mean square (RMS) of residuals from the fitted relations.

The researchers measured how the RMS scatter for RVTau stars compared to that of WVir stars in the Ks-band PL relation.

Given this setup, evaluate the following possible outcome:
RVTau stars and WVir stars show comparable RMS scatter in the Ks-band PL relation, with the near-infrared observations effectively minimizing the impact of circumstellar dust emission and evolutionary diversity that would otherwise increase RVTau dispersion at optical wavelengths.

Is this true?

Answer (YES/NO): NO